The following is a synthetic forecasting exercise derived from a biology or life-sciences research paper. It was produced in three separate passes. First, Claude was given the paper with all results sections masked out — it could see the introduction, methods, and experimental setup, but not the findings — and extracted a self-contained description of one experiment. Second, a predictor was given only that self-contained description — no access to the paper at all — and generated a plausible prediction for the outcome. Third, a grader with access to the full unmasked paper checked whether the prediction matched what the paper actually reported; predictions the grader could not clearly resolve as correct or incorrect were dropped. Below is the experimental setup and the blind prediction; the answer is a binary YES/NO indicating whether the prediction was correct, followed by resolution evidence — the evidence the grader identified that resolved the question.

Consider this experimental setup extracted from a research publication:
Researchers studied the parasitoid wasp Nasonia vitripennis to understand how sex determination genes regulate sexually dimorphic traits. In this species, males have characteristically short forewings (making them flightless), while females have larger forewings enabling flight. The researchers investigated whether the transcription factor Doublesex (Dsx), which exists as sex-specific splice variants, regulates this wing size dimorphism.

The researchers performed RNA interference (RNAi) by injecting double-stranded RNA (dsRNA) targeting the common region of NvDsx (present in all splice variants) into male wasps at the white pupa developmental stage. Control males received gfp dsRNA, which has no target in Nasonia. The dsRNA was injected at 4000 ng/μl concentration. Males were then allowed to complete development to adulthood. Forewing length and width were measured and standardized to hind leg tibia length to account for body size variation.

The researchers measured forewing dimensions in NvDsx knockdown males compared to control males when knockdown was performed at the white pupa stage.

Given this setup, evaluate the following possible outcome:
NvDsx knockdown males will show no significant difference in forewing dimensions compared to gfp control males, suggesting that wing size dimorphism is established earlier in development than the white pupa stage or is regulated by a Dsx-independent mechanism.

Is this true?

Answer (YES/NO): YES